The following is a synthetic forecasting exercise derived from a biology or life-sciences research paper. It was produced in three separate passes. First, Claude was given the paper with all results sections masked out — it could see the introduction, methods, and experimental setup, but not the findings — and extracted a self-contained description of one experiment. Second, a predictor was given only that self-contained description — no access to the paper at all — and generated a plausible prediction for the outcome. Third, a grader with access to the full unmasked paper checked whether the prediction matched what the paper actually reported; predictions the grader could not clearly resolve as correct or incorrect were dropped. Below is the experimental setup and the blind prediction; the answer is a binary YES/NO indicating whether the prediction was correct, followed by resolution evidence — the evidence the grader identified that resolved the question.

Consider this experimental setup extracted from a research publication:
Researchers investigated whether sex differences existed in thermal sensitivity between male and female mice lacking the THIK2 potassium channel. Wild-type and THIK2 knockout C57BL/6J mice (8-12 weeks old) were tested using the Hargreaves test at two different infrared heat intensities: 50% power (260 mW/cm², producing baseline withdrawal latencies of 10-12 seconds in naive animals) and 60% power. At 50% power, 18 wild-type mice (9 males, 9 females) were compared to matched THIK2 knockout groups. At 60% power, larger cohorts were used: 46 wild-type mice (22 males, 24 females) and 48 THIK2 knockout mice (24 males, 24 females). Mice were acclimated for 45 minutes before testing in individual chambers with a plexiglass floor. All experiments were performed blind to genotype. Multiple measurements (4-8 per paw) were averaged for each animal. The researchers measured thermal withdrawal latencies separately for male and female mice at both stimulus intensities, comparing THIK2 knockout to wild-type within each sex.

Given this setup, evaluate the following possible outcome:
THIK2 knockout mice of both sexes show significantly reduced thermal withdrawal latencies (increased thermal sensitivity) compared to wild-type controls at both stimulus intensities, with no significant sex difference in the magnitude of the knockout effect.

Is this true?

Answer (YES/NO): NO